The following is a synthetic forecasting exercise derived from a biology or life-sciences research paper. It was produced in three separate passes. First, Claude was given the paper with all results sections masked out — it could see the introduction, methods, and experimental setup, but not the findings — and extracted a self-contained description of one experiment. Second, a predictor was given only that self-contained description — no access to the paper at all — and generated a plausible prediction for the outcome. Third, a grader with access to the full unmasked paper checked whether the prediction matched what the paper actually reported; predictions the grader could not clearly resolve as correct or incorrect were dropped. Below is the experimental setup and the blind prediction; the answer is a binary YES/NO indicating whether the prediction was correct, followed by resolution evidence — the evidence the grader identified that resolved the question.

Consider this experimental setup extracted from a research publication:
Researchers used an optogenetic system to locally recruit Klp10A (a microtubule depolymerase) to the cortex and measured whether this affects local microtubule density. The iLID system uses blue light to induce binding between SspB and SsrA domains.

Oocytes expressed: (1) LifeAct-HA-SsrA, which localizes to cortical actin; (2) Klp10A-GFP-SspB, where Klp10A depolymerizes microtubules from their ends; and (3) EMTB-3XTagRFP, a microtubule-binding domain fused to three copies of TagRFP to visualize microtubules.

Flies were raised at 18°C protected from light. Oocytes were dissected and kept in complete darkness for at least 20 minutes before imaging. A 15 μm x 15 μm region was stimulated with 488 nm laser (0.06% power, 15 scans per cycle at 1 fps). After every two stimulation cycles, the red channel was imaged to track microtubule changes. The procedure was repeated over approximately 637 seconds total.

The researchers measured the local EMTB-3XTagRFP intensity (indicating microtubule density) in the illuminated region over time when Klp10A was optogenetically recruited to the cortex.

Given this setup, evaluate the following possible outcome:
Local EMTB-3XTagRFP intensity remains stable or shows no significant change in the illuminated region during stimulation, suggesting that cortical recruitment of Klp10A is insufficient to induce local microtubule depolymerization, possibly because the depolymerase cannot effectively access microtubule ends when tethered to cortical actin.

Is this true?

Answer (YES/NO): NO